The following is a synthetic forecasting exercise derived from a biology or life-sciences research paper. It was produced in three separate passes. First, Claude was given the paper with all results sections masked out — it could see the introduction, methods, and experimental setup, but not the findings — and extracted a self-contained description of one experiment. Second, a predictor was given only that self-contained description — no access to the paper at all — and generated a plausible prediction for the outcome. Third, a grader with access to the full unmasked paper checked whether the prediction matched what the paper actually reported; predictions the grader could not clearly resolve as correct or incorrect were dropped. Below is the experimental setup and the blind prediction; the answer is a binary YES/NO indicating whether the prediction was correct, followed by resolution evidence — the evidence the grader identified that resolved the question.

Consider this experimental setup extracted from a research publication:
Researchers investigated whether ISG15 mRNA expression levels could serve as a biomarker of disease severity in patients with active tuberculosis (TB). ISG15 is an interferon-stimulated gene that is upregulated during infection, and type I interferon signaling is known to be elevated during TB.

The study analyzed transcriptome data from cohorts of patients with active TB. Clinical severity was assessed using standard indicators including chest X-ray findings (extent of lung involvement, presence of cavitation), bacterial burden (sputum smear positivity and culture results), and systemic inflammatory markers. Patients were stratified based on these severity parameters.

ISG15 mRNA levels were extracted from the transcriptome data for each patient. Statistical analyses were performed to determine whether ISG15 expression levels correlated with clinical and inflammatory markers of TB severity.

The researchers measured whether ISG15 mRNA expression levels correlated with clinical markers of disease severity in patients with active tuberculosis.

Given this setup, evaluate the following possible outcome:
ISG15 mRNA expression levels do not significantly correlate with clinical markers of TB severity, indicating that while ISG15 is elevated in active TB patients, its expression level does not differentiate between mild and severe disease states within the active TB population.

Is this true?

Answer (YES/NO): NO